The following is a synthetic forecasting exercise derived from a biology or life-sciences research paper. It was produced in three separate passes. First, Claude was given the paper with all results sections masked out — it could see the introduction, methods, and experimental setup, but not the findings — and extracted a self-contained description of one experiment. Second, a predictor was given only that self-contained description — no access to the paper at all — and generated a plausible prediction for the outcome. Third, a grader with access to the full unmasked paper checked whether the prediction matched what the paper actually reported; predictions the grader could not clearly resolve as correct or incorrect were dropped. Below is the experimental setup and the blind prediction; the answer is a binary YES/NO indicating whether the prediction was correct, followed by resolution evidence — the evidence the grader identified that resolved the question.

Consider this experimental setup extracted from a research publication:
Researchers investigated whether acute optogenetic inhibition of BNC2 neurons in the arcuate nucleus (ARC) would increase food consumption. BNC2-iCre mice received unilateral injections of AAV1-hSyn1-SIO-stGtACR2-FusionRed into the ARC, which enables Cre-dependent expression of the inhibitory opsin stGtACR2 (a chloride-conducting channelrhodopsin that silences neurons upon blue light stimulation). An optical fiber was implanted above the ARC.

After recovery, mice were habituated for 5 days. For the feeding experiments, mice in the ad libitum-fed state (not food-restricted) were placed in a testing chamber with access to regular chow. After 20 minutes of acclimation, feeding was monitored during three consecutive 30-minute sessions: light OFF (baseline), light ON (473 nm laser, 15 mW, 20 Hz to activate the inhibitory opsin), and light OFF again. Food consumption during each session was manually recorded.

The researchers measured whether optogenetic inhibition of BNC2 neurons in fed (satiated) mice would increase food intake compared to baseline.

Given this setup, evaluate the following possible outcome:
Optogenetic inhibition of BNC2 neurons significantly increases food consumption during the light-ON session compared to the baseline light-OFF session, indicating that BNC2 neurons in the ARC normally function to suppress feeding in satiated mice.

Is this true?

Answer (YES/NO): YES